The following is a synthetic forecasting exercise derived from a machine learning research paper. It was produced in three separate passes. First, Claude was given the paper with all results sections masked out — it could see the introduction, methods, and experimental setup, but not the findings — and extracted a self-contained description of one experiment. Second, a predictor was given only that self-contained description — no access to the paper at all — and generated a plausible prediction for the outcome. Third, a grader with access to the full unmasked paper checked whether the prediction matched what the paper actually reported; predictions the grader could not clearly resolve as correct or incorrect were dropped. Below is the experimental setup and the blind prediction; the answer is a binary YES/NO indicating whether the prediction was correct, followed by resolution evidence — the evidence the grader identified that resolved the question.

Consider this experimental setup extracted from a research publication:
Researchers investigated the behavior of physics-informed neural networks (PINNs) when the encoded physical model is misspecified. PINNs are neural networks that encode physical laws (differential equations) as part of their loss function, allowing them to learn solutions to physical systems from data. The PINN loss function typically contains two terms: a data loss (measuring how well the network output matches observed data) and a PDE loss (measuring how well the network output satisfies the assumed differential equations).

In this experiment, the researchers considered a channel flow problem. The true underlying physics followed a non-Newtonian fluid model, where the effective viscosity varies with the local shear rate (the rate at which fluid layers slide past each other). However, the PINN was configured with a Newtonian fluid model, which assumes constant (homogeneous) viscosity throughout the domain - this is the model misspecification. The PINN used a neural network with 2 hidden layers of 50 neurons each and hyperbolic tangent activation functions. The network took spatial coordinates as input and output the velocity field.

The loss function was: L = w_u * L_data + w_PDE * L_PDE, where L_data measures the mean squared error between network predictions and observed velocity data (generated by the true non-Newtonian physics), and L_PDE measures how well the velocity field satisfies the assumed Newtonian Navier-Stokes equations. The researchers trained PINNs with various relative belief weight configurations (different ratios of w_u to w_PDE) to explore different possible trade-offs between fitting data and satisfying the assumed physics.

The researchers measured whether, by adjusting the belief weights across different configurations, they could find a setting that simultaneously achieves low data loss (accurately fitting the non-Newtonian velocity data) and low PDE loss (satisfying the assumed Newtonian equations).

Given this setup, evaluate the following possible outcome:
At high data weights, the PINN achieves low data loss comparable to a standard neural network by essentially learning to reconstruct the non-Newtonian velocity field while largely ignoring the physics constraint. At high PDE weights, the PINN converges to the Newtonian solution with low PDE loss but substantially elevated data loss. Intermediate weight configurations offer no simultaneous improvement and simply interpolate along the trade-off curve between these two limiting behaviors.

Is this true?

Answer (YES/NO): YES